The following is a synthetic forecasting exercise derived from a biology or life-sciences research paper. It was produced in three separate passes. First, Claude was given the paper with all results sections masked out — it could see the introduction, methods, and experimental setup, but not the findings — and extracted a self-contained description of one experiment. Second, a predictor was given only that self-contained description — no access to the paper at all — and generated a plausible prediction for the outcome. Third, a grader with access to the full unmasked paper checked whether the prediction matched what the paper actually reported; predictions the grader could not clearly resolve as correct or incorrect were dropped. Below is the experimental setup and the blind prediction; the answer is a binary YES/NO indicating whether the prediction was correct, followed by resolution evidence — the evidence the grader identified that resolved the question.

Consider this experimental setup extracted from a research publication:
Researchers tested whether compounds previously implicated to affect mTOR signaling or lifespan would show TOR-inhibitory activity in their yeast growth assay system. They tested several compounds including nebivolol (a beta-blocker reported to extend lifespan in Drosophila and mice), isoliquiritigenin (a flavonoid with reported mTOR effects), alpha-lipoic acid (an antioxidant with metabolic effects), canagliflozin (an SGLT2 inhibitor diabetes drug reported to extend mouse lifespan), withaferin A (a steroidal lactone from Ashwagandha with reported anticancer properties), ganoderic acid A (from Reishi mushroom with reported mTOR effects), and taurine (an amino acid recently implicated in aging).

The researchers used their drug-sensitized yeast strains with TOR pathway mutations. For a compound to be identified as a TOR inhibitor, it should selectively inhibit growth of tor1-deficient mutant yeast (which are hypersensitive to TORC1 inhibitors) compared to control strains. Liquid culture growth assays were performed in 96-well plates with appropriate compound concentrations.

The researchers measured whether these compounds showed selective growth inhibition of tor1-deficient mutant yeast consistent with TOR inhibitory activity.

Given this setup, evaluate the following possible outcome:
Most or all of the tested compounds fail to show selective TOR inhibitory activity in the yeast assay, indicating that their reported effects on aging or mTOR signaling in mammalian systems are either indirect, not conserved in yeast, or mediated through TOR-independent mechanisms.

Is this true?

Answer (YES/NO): YES